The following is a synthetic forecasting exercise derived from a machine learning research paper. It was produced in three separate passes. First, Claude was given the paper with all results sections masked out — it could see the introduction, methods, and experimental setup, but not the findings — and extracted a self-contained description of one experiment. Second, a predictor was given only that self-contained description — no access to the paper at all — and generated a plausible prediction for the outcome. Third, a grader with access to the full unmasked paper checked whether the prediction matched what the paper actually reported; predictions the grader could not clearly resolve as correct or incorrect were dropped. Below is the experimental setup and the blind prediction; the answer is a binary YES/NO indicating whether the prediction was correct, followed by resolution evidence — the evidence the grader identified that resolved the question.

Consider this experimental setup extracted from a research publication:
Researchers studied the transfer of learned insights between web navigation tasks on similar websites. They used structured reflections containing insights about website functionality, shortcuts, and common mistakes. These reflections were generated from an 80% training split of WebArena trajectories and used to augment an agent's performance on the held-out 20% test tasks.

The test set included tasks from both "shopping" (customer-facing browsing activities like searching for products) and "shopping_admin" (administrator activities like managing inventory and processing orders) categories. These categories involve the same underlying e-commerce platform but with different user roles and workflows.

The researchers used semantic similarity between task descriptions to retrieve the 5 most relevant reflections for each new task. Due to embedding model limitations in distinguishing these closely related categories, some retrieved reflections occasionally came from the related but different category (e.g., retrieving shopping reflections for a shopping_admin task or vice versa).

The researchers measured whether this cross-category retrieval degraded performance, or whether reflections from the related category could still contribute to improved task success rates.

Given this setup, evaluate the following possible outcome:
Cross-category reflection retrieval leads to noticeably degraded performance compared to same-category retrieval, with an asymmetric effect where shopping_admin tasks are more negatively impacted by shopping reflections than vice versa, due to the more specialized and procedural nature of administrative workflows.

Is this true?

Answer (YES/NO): NO